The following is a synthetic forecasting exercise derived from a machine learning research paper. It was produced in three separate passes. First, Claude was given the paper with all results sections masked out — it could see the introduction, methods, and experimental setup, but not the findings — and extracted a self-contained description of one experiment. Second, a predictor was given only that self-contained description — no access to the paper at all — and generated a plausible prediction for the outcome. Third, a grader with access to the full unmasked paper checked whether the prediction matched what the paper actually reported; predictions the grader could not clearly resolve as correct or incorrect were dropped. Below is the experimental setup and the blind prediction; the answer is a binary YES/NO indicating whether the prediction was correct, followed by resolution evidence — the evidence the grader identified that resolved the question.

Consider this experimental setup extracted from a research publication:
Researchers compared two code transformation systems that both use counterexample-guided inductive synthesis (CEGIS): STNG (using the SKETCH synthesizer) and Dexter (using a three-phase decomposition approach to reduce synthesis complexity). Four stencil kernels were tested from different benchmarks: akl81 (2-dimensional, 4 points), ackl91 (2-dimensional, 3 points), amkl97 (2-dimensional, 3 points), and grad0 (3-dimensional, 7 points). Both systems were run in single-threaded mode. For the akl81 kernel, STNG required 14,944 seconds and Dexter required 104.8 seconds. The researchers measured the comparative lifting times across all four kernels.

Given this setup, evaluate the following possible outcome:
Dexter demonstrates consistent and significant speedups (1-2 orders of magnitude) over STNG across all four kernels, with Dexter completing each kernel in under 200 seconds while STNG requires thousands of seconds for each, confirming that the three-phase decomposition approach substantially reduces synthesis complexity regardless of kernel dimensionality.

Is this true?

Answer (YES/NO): YES